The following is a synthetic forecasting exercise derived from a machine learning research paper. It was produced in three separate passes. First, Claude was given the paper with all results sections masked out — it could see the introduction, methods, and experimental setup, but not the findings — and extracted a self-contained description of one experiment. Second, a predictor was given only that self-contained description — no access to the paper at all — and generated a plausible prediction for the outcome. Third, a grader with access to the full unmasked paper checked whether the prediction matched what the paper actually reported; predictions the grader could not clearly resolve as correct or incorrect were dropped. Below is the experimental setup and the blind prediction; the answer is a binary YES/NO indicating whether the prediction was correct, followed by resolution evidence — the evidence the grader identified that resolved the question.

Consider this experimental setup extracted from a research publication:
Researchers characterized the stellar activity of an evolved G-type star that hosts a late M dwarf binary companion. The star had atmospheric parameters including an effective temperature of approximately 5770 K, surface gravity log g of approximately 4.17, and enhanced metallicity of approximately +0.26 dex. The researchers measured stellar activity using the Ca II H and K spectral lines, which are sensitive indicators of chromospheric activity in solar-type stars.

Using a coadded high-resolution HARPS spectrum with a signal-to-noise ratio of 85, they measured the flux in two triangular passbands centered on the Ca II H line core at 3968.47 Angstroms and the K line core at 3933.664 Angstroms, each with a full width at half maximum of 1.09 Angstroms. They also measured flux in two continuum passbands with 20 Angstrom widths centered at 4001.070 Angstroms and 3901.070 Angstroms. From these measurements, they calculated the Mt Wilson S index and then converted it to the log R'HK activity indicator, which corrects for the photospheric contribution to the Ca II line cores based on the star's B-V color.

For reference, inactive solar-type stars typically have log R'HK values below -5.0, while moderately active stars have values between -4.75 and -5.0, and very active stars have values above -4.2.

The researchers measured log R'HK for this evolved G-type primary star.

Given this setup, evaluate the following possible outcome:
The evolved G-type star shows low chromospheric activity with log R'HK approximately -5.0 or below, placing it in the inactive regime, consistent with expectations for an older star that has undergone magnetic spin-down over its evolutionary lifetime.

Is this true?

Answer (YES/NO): YES